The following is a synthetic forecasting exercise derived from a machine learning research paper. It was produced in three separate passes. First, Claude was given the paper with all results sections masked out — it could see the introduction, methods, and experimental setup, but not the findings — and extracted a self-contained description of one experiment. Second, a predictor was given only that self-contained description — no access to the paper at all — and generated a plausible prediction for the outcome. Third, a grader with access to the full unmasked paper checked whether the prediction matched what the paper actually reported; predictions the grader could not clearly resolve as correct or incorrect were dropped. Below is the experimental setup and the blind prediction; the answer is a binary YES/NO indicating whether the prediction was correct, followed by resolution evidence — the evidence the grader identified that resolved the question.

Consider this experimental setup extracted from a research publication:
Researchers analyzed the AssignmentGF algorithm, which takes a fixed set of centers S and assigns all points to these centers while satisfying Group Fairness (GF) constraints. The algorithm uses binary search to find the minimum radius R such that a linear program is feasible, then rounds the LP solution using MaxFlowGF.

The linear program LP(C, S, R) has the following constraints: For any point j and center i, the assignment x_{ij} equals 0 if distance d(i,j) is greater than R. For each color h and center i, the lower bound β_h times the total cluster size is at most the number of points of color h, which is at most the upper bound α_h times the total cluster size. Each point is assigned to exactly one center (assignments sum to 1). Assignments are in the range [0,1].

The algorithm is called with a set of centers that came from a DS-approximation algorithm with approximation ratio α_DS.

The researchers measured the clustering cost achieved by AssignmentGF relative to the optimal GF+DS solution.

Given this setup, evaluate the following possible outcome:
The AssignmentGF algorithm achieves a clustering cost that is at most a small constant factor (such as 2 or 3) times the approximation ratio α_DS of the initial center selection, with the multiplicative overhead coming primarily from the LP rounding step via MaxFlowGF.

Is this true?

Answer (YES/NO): NO